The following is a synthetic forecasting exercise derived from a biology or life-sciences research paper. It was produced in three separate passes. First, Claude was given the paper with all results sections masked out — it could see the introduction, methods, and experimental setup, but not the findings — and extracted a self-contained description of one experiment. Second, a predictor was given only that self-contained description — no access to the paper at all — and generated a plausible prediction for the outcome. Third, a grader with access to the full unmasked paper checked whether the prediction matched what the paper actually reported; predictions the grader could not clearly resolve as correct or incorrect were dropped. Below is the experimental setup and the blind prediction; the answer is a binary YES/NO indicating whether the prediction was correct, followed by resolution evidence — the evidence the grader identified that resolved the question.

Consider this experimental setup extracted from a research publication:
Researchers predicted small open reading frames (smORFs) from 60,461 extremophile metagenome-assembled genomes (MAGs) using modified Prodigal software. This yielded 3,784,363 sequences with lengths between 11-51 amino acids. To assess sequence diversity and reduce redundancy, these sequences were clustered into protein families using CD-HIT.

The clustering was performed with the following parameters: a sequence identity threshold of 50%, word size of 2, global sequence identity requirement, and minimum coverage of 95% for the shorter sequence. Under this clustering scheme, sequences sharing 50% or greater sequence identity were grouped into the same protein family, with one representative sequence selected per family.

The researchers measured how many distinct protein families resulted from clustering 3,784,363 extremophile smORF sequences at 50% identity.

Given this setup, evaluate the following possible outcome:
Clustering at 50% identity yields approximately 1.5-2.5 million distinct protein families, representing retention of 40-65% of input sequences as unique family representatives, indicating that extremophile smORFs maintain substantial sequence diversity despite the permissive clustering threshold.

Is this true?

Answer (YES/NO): YES